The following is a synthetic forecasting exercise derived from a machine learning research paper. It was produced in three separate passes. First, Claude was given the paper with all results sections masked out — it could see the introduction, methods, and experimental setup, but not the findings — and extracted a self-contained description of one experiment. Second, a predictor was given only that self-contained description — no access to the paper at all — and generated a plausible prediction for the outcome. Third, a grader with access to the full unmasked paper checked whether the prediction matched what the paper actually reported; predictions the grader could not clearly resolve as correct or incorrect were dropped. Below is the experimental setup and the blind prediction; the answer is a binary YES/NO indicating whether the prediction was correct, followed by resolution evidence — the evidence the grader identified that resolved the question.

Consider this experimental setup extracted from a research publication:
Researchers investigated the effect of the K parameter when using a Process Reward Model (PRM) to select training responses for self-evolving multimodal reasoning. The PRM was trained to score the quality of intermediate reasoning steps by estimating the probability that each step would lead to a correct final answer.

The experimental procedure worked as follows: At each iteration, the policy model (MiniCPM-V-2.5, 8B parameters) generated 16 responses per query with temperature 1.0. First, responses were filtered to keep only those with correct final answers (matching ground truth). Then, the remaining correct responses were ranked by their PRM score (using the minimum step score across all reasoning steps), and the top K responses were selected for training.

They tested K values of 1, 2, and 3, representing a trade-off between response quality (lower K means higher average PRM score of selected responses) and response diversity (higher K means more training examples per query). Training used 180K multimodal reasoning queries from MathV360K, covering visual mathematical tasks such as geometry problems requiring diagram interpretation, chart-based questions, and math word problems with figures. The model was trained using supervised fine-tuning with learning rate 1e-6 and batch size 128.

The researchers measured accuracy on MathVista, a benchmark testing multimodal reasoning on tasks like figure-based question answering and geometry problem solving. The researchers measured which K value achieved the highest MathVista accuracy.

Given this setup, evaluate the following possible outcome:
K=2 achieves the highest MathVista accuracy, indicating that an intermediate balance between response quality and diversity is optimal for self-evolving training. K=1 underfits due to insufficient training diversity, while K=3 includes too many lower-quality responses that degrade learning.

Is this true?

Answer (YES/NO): NO